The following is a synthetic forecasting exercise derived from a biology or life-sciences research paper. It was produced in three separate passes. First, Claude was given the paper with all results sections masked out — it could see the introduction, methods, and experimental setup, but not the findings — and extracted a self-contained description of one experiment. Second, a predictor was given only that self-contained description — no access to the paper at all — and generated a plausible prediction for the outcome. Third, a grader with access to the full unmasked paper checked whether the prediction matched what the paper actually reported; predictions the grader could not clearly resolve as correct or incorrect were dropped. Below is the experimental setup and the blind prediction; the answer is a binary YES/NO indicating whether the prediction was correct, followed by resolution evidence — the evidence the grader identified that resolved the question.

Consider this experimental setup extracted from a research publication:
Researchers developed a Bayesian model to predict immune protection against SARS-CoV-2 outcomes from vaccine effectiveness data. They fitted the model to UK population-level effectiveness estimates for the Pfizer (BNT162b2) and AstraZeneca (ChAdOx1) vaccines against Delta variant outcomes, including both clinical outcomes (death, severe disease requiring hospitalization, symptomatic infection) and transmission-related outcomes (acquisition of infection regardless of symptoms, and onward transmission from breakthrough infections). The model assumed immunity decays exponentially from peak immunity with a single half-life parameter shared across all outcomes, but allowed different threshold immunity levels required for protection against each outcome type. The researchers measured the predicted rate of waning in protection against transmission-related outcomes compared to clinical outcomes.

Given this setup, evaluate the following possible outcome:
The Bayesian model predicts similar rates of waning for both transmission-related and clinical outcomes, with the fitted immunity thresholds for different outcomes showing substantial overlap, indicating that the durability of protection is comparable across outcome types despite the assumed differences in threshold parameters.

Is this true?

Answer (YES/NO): NO